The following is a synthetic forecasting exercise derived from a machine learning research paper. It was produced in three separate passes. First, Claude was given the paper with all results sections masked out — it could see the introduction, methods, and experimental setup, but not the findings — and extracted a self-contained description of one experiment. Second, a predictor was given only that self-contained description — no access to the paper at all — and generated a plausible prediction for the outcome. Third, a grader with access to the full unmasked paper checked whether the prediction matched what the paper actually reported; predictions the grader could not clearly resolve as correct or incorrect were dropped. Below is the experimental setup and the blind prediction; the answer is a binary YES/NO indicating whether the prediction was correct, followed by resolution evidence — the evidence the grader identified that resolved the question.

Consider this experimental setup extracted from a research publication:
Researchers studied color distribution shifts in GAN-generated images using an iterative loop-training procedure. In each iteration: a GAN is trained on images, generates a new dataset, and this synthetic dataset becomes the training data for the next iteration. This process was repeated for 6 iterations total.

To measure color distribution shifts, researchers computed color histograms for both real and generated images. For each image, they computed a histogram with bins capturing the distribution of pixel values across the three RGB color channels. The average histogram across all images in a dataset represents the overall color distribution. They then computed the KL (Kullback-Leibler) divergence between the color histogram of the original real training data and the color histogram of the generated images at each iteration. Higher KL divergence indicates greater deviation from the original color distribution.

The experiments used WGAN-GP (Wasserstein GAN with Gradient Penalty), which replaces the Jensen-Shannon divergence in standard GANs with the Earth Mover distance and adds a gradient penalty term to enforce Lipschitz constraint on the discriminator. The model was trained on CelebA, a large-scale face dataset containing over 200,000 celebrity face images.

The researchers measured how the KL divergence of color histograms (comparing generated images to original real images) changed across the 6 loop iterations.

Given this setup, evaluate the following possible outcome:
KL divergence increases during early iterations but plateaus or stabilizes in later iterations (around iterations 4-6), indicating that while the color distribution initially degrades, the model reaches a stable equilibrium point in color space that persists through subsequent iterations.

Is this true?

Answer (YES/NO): NO